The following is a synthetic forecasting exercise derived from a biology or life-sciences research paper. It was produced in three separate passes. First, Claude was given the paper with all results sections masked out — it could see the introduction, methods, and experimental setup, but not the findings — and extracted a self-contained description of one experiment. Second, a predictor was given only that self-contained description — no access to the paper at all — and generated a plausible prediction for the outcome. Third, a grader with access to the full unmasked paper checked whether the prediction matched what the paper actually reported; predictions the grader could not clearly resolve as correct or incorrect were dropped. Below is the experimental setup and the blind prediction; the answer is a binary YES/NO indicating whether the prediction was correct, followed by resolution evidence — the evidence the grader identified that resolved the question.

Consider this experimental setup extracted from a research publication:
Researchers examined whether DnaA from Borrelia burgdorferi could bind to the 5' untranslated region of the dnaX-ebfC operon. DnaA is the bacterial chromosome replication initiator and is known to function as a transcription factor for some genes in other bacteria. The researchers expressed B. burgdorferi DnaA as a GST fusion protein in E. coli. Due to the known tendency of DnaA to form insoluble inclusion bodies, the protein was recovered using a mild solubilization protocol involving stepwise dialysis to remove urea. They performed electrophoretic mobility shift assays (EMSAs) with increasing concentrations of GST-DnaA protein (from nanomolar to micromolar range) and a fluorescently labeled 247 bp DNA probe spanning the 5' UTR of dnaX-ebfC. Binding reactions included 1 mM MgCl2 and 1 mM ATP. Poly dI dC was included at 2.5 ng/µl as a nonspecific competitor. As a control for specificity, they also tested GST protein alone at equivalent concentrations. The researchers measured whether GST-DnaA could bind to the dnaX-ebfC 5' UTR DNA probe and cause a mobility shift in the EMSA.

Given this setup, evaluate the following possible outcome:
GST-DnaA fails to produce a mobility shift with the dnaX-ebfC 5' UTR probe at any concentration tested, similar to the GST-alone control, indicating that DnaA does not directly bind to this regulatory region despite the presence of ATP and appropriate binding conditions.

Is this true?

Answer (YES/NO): NO